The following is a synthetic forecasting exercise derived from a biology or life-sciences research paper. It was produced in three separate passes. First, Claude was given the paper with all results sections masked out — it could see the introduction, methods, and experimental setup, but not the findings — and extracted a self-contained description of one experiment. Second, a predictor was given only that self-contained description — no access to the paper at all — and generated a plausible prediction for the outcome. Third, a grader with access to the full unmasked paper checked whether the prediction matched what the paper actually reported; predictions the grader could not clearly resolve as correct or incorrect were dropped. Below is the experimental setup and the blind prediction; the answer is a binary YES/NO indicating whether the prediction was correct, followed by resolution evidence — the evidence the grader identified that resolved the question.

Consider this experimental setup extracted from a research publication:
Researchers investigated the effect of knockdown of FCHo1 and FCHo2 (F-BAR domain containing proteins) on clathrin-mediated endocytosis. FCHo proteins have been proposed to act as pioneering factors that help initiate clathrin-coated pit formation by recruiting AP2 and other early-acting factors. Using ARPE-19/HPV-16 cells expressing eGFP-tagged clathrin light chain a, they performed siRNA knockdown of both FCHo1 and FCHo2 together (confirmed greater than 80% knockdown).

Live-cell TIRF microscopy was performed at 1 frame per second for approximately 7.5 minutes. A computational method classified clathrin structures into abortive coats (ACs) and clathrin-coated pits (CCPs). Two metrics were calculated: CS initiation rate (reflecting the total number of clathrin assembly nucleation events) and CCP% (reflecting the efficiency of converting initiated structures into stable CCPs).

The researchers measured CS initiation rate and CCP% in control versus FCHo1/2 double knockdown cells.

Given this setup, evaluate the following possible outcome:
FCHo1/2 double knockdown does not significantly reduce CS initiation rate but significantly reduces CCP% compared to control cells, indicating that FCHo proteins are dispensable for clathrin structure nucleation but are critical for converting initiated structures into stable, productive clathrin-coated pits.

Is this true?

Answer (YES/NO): YES